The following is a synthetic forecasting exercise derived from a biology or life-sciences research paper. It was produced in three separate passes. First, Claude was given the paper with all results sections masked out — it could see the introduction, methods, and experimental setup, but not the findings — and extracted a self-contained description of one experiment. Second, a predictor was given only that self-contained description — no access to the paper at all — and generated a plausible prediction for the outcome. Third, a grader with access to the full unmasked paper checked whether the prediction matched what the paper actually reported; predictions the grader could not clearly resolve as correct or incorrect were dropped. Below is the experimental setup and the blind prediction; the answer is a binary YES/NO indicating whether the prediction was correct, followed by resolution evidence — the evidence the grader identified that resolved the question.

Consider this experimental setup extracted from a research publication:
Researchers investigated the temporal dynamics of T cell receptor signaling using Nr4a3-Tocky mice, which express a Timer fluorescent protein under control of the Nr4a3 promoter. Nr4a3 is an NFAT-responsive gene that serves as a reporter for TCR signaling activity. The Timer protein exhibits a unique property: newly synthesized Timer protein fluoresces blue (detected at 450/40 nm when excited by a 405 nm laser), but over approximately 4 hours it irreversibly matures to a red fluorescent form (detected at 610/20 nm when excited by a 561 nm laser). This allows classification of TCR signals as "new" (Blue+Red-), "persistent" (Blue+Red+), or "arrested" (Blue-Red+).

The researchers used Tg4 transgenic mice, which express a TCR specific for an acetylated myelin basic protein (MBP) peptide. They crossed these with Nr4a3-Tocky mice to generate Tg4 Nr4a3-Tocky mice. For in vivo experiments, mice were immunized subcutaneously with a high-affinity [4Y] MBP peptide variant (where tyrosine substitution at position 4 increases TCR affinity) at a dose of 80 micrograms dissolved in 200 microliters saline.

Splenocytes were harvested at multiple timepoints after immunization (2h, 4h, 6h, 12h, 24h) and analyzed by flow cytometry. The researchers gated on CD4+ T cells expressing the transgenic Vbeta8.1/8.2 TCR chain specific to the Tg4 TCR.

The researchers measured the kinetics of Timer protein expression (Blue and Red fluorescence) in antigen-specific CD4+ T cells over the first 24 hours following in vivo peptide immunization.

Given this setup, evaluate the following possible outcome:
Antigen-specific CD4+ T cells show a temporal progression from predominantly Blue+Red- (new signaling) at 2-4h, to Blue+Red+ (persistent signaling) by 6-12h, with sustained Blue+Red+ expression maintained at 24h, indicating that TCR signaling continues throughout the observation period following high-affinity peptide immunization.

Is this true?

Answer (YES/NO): NO